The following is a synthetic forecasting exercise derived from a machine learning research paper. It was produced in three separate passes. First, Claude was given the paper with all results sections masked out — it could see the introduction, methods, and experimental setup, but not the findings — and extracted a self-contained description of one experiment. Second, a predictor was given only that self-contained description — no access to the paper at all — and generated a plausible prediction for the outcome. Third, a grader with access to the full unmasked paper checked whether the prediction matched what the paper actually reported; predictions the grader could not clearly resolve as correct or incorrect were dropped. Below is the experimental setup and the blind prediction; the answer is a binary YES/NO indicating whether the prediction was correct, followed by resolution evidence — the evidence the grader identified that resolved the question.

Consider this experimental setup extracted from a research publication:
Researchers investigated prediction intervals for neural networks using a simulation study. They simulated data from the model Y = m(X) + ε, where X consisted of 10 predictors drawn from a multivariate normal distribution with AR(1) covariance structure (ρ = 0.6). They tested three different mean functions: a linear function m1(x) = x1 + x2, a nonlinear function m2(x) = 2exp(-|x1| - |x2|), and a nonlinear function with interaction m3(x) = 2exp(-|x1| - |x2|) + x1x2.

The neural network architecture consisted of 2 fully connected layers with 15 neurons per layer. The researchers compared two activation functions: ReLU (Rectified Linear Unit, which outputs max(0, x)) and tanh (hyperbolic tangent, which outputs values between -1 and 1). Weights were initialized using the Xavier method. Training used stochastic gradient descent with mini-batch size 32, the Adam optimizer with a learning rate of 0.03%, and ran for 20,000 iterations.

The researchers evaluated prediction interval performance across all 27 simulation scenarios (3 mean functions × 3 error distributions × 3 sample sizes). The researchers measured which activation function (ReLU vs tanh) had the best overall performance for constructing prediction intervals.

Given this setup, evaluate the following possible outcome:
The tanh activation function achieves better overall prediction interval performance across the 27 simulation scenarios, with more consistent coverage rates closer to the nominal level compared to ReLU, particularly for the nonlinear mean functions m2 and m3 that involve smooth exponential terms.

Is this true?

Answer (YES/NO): NO